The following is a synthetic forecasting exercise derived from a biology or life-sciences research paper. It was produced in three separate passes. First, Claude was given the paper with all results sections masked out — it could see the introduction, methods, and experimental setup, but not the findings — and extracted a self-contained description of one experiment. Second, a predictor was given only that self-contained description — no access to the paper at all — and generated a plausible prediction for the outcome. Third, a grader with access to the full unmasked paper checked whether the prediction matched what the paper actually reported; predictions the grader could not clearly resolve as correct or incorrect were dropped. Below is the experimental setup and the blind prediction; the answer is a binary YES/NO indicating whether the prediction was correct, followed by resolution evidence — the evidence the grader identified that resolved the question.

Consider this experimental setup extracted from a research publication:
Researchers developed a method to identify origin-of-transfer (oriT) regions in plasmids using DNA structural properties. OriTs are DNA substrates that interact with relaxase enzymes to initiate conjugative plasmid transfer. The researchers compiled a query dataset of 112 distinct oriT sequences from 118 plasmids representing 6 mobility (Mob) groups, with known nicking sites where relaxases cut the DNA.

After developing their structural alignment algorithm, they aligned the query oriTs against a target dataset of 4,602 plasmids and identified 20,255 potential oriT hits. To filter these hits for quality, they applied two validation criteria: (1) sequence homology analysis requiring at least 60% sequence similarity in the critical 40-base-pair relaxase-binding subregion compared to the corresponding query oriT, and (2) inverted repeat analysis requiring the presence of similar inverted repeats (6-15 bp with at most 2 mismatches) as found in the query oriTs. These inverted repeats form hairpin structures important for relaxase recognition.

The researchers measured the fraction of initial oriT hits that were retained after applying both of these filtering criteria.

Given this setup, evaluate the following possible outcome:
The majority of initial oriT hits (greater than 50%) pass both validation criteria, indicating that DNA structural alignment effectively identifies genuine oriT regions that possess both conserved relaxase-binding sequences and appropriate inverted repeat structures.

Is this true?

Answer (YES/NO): YES